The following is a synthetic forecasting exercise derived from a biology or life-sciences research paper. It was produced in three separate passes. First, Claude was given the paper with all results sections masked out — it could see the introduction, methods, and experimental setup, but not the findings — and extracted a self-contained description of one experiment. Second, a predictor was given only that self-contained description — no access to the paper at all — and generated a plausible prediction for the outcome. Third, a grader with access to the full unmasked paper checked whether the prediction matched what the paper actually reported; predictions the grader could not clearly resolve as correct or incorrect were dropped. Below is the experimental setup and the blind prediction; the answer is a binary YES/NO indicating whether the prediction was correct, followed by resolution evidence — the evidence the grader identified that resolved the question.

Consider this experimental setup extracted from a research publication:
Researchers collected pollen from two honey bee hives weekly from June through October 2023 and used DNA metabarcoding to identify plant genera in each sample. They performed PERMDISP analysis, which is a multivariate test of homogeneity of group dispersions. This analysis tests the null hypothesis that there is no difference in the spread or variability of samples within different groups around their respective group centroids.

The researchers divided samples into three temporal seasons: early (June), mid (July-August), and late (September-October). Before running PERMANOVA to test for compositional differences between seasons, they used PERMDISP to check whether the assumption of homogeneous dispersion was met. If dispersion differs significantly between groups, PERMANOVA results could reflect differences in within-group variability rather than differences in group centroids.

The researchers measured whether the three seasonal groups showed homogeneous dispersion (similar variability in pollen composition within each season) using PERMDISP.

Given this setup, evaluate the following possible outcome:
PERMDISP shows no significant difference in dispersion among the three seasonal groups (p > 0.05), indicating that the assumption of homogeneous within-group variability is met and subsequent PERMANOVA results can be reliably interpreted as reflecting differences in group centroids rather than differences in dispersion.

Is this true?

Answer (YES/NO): YES